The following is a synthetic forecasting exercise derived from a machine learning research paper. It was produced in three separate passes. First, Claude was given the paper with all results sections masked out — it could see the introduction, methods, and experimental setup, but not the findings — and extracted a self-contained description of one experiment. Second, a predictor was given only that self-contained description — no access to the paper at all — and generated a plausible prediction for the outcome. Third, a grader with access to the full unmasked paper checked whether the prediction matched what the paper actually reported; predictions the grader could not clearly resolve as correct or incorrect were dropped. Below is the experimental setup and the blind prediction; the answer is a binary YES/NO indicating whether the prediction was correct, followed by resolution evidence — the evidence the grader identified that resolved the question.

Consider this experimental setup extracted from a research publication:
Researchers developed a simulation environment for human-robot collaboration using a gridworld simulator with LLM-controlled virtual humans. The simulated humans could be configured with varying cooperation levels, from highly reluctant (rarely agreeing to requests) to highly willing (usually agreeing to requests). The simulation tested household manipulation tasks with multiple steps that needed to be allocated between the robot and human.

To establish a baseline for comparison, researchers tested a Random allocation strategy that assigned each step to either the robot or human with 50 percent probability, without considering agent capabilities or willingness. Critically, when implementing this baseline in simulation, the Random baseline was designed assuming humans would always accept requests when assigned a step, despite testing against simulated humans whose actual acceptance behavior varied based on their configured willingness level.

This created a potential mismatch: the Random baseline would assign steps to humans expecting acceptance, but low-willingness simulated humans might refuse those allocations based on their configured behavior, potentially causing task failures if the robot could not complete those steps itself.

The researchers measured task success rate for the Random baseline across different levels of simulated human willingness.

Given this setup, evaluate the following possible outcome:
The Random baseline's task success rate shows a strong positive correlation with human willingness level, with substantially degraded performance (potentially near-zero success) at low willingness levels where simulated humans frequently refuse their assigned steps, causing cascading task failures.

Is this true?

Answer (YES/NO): NO